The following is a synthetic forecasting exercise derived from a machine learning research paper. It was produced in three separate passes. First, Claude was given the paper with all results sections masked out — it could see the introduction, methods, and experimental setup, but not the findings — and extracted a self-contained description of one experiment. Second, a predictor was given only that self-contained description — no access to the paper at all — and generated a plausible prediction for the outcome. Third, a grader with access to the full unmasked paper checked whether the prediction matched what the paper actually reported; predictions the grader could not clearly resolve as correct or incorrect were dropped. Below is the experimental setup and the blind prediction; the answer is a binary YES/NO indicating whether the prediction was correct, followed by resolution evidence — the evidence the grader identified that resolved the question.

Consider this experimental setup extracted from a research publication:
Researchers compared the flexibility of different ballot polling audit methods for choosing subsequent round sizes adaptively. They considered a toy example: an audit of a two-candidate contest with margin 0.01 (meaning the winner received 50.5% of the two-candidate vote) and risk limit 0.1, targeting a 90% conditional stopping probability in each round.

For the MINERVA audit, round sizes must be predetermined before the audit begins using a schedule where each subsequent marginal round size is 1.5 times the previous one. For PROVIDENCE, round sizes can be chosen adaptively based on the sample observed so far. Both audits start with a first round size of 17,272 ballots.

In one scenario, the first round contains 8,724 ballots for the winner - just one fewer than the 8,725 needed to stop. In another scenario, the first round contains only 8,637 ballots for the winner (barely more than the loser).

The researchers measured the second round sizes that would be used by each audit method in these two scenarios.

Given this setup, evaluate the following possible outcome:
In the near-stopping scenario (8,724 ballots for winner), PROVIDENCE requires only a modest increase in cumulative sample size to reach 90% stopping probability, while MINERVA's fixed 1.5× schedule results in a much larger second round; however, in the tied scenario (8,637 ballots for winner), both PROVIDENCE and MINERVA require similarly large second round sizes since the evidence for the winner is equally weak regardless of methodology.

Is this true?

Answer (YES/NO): NO